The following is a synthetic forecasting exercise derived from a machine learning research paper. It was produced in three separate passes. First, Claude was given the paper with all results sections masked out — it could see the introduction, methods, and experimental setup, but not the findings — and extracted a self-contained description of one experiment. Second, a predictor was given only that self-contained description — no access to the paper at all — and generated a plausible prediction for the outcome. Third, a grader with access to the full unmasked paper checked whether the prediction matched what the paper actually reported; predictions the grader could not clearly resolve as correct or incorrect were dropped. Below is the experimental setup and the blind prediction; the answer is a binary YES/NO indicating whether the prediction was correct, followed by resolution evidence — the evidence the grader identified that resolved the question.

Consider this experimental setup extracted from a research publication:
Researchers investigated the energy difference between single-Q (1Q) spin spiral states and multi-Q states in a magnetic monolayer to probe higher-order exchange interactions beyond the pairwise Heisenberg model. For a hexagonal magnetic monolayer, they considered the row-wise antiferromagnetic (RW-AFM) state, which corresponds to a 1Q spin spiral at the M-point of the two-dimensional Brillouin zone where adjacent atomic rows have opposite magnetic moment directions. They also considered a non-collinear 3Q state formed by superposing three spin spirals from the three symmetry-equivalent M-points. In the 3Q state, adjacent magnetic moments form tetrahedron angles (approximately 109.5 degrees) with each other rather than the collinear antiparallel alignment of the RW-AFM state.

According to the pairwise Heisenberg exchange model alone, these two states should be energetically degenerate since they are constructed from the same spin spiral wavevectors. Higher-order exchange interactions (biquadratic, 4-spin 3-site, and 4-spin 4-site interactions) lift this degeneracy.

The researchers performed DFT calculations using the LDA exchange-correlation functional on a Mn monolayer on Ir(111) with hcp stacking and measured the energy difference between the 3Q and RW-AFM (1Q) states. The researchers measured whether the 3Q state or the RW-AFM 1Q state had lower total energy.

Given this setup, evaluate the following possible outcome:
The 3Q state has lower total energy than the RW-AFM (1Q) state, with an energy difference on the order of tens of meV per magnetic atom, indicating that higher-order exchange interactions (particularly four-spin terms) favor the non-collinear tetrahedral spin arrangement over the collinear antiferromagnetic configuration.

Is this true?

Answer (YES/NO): NO